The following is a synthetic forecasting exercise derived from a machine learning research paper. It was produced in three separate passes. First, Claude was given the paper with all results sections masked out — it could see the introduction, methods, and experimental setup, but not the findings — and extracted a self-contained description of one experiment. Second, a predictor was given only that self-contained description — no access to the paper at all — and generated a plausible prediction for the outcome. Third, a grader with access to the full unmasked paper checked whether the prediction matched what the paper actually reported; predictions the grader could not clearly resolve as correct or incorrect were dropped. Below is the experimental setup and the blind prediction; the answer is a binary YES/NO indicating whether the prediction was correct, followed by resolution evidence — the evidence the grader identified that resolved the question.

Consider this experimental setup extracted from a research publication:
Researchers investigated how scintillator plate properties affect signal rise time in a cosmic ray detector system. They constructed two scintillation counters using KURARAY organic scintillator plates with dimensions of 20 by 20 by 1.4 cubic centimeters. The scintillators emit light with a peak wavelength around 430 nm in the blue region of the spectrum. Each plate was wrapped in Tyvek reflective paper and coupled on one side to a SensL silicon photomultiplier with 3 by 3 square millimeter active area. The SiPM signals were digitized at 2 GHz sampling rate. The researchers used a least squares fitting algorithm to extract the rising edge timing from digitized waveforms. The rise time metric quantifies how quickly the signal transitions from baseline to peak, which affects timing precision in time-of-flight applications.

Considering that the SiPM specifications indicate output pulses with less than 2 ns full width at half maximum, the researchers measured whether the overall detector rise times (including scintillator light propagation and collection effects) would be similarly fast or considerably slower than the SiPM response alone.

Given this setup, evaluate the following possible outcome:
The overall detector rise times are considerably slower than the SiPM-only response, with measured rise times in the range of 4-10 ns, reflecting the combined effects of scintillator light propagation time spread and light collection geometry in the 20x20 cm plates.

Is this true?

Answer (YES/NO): YES